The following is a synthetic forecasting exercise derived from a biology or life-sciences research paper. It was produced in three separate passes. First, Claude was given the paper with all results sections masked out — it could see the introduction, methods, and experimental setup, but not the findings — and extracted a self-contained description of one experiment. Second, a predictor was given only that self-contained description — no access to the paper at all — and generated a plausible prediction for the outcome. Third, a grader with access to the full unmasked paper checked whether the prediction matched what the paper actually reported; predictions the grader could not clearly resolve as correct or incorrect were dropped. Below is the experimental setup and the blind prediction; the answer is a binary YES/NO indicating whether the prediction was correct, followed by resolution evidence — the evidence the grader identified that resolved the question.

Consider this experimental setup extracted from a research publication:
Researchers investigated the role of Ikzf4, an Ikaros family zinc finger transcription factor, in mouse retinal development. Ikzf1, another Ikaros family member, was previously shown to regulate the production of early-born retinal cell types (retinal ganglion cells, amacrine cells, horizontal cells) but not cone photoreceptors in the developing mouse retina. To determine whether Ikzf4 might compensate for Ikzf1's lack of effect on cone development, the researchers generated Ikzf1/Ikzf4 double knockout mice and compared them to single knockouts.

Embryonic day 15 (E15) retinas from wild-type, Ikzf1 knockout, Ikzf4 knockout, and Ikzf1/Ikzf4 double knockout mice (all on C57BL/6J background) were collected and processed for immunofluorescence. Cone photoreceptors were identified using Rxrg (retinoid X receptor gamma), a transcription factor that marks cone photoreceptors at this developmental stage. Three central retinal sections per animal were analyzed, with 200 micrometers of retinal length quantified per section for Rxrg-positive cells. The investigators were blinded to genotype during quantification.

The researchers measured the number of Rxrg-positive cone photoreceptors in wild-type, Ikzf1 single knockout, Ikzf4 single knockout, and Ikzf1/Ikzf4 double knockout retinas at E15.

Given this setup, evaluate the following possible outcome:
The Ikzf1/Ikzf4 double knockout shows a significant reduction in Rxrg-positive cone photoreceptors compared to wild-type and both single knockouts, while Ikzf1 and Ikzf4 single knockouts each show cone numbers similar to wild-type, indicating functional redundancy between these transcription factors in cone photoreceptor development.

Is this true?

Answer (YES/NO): YES